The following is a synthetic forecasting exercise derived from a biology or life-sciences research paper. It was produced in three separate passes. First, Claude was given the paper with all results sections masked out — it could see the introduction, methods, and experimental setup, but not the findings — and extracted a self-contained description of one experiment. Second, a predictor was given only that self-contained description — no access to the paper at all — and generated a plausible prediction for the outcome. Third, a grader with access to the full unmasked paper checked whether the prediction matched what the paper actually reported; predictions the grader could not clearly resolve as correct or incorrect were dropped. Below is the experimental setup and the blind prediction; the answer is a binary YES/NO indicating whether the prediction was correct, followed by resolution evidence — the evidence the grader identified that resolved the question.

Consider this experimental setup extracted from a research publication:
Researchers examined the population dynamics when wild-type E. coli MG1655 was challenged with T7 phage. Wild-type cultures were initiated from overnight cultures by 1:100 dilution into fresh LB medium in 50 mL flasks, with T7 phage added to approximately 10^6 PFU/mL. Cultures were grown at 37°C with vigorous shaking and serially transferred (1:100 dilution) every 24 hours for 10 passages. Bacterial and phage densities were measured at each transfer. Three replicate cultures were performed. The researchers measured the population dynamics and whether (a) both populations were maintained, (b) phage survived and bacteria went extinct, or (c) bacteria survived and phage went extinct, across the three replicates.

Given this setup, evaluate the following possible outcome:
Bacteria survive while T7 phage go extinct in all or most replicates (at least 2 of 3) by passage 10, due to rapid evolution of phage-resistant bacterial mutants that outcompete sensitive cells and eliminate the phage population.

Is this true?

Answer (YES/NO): NO